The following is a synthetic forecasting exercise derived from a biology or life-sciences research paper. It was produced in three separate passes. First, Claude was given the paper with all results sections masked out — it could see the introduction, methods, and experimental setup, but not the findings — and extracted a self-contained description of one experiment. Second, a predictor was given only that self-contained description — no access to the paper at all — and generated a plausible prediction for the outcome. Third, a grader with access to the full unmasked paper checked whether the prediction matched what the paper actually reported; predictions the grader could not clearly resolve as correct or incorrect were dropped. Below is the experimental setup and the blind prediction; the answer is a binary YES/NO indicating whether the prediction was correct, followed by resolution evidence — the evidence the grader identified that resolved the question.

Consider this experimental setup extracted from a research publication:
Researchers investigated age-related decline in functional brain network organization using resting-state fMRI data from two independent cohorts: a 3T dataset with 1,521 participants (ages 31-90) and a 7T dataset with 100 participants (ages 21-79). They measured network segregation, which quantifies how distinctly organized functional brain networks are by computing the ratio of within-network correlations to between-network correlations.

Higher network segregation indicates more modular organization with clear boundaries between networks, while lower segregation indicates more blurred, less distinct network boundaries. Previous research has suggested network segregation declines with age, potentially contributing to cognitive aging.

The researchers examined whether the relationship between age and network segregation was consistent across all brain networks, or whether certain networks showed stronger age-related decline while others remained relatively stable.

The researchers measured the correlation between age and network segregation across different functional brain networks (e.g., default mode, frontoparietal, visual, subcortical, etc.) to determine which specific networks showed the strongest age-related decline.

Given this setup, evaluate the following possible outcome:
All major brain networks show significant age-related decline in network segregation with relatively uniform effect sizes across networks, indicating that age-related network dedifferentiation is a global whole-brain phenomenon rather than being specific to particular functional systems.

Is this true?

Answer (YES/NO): NO